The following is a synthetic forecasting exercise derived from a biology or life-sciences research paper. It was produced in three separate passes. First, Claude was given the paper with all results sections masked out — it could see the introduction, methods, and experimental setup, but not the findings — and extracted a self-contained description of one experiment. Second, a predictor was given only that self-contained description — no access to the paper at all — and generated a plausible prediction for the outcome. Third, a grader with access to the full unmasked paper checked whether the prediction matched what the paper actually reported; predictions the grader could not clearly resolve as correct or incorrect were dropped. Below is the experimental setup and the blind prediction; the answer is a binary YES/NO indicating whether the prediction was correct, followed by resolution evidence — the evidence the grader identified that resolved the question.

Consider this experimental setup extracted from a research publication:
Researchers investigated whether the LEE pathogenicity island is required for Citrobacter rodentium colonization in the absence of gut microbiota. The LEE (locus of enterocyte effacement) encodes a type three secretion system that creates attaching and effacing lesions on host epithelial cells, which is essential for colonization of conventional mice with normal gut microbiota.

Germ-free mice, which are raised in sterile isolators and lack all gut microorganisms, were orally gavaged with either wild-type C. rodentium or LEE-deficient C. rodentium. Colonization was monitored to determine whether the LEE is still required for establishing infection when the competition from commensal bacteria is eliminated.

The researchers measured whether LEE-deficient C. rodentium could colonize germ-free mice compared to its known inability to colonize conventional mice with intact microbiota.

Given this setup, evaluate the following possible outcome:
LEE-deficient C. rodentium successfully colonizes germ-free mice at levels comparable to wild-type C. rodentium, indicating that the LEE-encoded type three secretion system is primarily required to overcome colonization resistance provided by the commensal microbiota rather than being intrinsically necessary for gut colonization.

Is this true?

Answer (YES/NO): YES